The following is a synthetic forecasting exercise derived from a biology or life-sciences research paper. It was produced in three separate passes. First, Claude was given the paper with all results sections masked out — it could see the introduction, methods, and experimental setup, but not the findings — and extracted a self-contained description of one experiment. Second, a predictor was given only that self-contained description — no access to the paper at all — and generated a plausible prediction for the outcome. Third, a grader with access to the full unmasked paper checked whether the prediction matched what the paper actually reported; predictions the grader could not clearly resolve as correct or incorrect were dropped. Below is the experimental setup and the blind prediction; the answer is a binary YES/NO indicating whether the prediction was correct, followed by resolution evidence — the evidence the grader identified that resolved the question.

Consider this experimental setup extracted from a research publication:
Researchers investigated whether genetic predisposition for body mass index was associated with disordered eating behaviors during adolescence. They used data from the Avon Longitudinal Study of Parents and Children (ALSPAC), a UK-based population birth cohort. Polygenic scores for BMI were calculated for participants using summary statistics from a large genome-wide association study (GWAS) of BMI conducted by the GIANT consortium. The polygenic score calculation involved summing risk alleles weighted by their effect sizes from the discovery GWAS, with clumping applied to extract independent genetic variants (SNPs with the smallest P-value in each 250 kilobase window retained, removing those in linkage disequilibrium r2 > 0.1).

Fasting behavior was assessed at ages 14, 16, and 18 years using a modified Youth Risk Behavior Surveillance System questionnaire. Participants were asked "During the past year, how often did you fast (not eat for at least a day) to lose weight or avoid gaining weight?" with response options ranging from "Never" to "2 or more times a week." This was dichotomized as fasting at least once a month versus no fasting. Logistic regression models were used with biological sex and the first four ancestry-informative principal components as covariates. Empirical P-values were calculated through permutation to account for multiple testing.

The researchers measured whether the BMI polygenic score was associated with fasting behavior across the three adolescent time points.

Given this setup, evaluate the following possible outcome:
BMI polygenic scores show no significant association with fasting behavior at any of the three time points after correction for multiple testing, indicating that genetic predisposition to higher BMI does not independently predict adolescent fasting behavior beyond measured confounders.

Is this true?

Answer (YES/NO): NO